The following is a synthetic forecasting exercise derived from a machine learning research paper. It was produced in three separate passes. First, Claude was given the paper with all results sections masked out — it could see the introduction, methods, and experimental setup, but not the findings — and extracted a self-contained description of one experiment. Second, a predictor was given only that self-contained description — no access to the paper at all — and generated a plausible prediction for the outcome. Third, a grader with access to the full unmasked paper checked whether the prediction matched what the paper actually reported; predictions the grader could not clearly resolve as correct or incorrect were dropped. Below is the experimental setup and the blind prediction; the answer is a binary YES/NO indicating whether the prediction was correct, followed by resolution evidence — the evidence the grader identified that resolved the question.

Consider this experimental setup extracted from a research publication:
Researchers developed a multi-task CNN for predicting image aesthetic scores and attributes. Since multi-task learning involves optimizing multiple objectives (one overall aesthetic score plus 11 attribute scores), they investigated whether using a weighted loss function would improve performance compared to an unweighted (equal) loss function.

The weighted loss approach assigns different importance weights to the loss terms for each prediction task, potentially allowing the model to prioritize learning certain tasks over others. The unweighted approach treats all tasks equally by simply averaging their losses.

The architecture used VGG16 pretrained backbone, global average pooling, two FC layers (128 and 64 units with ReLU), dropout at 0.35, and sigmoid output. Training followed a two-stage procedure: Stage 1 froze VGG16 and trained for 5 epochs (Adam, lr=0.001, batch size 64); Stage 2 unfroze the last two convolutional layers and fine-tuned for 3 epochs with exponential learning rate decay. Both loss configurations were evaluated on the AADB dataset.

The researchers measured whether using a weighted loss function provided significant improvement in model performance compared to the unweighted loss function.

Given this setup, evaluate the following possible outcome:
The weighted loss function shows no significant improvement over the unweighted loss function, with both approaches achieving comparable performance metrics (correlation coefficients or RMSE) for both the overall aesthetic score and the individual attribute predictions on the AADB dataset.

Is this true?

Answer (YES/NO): YES